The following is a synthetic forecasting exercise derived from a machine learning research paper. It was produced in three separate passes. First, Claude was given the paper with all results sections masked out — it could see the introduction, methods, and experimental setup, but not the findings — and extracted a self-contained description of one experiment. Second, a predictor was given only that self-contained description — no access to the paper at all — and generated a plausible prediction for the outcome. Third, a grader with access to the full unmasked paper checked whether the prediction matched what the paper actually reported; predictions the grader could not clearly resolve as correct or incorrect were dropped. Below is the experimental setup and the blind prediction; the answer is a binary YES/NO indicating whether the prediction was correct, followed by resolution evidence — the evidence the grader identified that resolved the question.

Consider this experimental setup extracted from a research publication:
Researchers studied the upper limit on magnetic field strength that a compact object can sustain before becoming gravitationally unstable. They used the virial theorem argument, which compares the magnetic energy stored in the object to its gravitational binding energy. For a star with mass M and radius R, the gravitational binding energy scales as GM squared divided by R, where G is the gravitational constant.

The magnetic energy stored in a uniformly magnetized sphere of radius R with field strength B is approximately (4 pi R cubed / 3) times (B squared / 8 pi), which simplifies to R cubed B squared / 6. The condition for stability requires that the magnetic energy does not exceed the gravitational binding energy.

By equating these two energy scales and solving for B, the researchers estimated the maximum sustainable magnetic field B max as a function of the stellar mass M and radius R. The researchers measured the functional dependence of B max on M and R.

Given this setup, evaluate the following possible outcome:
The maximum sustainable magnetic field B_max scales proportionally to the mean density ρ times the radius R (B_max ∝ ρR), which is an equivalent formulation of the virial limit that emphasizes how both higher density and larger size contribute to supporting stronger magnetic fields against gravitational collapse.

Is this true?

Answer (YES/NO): YES